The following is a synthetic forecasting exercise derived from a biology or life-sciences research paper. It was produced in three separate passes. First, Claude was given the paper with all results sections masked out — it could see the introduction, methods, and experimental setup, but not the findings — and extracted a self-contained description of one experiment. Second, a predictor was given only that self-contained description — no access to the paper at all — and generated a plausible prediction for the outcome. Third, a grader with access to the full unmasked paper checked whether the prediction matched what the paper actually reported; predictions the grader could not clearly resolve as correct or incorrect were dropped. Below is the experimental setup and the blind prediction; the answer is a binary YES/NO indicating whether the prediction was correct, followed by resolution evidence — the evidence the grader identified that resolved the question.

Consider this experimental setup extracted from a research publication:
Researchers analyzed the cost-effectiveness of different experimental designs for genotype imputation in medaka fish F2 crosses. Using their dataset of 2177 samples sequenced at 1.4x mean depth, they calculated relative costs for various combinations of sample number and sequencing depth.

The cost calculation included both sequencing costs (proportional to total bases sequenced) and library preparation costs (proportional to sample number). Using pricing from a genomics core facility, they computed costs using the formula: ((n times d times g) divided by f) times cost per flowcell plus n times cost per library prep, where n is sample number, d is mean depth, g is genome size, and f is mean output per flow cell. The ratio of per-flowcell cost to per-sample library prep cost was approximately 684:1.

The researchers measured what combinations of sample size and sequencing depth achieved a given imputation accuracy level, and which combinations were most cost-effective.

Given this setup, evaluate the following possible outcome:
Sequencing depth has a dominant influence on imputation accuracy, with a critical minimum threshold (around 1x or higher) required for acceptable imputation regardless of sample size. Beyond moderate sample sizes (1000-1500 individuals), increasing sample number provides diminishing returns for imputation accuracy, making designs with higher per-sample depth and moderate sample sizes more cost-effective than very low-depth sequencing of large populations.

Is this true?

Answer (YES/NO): NO